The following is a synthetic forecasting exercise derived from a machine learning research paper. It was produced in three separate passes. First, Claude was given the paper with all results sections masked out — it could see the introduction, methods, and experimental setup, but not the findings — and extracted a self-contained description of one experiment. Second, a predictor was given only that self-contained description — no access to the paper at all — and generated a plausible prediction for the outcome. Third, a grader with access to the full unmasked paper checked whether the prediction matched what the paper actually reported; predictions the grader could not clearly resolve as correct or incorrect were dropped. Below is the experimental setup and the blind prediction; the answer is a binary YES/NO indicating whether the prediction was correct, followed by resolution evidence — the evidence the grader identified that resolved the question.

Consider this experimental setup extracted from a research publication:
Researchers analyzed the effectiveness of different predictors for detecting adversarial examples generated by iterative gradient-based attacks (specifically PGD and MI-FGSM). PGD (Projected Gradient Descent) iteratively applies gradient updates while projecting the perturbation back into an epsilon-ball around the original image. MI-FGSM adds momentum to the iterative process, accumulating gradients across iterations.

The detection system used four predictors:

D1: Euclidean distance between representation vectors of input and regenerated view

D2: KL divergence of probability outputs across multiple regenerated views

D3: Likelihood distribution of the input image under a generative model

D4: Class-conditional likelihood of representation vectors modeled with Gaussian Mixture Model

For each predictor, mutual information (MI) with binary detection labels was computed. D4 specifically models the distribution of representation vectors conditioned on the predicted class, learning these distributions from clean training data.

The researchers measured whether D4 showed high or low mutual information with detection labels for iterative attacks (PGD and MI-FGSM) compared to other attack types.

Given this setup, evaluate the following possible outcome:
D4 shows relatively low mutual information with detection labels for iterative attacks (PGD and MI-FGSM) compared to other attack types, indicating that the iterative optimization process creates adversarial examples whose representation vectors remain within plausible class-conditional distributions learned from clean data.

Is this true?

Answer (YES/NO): YES